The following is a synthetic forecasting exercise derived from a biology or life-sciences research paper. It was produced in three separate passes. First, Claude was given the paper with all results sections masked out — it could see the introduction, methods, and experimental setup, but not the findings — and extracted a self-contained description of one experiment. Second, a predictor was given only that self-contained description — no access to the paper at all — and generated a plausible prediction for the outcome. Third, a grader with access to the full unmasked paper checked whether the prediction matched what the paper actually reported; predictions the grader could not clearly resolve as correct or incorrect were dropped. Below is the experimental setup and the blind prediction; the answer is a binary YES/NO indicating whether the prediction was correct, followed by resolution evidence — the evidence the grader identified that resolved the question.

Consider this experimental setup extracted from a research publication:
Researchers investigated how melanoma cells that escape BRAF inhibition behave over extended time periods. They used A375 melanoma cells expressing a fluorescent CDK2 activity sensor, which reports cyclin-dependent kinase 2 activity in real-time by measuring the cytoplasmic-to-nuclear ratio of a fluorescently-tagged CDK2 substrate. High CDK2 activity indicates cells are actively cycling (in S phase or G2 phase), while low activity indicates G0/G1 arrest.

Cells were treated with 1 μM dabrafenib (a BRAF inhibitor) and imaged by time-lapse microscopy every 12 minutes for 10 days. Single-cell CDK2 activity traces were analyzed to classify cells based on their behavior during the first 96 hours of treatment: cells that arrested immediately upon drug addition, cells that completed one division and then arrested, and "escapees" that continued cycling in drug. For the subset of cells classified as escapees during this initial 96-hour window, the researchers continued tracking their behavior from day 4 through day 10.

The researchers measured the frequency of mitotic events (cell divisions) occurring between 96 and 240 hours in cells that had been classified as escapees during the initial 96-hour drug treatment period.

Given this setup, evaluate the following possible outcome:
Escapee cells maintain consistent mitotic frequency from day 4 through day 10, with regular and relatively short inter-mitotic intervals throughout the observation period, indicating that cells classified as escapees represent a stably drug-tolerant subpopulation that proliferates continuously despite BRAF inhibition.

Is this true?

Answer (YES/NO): NO